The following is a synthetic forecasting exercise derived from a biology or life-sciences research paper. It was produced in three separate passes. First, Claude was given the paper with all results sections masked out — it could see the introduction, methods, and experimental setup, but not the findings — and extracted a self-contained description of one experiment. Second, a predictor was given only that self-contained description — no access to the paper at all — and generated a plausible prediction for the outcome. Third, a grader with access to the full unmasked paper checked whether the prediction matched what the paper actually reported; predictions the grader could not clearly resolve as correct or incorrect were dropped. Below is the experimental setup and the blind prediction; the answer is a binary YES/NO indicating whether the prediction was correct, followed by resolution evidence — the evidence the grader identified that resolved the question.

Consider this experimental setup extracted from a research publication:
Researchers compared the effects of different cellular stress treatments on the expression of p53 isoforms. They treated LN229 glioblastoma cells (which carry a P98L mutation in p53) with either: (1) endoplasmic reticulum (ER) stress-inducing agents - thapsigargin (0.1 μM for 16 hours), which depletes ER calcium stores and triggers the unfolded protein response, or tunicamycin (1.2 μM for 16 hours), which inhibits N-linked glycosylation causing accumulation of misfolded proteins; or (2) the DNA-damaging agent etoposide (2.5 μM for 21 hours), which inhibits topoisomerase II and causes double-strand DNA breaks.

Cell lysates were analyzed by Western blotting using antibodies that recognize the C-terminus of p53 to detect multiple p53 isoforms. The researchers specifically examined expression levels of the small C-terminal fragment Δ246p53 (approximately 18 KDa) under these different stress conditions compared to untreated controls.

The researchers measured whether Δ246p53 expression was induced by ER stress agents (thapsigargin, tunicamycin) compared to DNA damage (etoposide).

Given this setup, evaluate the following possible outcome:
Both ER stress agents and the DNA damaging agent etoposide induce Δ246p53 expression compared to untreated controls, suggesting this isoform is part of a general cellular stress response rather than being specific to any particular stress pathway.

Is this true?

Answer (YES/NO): NO